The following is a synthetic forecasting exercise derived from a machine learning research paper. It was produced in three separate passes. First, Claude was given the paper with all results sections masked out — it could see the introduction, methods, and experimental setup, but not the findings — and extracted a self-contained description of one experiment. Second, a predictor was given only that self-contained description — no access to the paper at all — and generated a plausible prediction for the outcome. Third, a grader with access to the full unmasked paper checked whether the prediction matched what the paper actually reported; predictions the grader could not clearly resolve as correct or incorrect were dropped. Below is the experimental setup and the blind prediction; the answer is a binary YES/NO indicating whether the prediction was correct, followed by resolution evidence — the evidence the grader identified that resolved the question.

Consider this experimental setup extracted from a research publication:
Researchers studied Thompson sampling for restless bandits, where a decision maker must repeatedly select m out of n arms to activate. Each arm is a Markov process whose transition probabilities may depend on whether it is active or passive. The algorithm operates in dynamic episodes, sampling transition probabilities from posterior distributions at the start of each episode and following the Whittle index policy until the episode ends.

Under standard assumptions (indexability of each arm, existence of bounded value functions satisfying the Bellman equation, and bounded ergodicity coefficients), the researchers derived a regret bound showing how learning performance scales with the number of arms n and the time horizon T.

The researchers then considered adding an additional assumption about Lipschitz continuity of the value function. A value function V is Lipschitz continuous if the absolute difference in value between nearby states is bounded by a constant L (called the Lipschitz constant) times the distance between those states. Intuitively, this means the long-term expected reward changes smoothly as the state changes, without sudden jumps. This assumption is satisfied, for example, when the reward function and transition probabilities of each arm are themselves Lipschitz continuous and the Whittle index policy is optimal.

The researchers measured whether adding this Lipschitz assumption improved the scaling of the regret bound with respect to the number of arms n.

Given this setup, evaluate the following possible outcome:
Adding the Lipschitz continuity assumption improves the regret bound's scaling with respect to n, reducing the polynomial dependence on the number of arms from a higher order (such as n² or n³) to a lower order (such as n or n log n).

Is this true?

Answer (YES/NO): NO